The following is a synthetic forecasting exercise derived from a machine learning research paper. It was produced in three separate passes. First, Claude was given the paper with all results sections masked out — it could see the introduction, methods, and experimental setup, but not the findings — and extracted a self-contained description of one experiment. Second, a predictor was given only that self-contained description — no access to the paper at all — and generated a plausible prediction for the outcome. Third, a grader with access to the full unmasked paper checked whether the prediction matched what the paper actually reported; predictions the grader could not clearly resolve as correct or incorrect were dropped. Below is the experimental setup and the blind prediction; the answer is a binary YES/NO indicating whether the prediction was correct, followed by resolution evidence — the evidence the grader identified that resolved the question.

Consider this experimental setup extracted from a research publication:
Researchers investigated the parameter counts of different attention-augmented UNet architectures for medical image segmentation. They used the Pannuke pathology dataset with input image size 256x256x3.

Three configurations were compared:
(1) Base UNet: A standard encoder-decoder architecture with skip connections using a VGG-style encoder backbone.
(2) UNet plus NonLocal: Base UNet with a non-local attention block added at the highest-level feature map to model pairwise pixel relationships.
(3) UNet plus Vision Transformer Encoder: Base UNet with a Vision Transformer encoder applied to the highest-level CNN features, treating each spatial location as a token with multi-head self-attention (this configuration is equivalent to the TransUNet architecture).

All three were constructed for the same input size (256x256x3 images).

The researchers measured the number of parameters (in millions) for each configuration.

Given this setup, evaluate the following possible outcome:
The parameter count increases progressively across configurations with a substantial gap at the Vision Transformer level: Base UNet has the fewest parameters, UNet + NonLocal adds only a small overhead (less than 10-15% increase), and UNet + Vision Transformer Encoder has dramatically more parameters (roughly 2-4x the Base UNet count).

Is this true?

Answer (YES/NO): YES